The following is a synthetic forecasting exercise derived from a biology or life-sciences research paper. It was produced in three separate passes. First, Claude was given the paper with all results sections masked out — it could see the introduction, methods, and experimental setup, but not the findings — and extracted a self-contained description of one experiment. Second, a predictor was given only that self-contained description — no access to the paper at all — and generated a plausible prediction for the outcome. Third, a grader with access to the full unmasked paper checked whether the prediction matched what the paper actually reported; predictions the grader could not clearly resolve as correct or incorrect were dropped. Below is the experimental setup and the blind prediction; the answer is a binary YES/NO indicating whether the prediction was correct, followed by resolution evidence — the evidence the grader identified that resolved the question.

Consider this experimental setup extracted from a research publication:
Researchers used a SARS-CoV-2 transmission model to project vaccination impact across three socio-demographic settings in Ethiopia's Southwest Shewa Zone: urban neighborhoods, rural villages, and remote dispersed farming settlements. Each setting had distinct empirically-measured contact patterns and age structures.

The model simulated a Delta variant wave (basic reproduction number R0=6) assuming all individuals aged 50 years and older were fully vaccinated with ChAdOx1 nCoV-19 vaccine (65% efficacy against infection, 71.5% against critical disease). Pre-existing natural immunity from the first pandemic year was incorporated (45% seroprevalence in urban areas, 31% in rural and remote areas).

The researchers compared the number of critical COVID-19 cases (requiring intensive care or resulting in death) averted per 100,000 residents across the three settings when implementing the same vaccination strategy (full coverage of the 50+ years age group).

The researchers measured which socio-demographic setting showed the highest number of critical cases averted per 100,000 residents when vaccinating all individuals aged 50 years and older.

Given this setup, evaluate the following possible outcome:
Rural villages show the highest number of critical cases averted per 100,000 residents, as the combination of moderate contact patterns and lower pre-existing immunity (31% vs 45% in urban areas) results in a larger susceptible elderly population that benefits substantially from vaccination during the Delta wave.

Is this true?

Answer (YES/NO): YES